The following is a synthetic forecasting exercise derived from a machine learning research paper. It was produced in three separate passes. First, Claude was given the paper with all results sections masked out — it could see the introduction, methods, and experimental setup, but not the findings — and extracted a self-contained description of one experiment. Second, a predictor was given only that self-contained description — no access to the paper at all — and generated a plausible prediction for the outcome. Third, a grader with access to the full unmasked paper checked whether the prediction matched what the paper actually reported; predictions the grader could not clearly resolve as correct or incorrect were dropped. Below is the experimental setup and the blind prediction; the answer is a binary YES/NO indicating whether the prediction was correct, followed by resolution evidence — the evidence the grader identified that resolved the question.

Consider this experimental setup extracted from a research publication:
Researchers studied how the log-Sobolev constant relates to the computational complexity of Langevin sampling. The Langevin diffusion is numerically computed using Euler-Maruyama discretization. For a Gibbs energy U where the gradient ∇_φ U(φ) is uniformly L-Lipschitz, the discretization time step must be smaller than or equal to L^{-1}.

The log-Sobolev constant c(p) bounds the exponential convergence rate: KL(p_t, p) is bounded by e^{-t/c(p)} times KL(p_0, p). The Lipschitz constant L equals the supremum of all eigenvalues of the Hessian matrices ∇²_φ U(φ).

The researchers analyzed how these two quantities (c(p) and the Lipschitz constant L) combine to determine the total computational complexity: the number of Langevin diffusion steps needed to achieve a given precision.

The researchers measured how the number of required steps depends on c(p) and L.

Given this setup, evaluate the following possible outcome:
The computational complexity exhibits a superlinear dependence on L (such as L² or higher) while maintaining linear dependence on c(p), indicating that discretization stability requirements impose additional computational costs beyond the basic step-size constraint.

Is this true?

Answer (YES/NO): NO